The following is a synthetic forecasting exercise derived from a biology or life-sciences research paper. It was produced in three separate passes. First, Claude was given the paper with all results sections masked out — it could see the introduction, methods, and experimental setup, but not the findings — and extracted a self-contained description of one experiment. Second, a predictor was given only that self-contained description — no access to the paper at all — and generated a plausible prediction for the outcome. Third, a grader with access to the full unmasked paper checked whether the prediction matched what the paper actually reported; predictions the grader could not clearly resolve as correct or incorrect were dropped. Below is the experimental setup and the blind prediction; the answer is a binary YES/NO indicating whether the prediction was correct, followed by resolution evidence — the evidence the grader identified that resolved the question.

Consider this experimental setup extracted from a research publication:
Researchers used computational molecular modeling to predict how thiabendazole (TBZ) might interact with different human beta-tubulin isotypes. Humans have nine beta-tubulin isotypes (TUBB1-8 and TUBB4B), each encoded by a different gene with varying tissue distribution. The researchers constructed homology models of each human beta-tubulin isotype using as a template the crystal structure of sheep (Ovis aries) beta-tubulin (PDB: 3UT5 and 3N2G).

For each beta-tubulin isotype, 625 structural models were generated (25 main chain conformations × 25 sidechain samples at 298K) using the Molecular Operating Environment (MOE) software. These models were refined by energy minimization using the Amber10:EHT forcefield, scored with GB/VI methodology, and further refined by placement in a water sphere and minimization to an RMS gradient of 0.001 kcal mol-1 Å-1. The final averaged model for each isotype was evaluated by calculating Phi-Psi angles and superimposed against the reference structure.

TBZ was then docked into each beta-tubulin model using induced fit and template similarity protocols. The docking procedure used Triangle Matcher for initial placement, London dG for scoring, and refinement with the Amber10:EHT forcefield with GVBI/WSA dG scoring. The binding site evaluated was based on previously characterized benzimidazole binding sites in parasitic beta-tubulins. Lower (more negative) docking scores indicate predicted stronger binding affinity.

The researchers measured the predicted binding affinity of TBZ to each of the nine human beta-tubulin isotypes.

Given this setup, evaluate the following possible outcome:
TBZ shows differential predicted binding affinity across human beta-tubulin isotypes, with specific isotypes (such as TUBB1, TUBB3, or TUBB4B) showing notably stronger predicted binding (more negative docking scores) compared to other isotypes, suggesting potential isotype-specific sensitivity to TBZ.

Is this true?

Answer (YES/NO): NO